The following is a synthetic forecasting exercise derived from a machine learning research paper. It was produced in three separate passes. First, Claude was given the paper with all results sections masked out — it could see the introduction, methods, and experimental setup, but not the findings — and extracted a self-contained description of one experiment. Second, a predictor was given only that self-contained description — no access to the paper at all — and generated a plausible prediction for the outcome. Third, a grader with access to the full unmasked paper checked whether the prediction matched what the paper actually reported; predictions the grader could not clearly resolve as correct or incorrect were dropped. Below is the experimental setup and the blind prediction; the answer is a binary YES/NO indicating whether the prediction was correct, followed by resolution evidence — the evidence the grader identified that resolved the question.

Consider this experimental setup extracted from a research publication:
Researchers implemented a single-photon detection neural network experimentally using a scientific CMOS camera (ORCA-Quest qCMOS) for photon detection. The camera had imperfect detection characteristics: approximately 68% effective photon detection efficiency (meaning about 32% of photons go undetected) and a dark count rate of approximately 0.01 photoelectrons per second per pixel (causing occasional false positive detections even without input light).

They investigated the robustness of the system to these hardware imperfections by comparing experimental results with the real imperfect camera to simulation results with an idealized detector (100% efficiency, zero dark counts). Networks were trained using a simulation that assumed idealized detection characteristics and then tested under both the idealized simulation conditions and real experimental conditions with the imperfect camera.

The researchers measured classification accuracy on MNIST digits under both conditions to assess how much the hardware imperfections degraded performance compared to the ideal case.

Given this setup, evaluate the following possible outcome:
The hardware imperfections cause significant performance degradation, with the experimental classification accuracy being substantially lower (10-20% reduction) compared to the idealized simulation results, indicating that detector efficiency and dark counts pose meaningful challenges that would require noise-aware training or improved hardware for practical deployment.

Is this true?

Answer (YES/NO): NO